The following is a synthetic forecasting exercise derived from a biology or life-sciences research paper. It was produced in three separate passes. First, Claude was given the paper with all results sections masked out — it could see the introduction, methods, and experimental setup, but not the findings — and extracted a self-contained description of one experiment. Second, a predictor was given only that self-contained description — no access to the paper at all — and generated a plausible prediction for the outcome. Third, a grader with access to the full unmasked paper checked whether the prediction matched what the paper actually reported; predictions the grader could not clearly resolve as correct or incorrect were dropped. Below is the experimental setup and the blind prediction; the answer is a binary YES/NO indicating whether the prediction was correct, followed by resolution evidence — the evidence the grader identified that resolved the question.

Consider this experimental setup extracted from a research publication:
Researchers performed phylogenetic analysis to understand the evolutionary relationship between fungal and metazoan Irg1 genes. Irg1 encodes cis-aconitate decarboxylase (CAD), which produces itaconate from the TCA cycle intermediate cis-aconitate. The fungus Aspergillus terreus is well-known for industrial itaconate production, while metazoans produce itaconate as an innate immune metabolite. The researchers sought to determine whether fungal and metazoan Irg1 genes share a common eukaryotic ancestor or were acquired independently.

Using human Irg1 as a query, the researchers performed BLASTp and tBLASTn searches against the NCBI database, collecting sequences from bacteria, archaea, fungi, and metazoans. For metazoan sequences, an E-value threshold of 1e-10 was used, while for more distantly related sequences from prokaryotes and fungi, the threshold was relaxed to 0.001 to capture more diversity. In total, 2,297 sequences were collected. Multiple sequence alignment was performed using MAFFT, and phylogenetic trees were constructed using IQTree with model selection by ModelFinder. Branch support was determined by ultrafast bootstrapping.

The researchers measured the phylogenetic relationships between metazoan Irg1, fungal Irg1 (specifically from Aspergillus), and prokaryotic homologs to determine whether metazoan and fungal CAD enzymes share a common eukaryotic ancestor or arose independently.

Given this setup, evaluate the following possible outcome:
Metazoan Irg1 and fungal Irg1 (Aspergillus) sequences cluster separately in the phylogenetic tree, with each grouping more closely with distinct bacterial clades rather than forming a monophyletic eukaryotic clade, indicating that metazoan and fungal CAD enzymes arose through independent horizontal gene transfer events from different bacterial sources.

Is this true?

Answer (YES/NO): YES